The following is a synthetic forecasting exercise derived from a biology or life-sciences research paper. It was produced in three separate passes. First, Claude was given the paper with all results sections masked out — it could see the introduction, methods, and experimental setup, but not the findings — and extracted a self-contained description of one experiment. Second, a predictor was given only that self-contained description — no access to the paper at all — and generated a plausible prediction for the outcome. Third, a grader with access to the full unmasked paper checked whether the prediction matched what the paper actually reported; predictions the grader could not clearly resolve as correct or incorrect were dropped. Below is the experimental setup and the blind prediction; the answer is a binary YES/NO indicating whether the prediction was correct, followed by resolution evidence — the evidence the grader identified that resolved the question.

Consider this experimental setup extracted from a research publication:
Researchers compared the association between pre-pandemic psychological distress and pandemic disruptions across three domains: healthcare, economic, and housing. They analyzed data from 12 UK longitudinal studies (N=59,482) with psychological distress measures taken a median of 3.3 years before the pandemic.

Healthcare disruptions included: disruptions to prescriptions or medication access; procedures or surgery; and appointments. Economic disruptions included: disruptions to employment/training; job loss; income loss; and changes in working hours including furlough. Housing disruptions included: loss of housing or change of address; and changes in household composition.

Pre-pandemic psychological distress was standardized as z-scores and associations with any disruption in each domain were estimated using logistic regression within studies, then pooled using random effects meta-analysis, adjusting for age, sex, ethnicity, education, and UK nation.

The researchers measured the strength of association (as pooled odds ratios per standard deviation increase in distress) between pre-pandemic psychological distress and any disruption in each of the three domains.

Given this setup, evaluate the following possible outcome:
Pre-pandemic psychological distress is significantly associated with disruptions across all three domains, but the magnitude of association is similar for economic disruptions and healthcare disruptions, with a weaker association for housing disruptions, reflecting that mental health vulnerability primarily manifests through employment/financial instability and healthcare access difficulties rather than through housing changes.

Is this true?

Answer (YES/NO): NO